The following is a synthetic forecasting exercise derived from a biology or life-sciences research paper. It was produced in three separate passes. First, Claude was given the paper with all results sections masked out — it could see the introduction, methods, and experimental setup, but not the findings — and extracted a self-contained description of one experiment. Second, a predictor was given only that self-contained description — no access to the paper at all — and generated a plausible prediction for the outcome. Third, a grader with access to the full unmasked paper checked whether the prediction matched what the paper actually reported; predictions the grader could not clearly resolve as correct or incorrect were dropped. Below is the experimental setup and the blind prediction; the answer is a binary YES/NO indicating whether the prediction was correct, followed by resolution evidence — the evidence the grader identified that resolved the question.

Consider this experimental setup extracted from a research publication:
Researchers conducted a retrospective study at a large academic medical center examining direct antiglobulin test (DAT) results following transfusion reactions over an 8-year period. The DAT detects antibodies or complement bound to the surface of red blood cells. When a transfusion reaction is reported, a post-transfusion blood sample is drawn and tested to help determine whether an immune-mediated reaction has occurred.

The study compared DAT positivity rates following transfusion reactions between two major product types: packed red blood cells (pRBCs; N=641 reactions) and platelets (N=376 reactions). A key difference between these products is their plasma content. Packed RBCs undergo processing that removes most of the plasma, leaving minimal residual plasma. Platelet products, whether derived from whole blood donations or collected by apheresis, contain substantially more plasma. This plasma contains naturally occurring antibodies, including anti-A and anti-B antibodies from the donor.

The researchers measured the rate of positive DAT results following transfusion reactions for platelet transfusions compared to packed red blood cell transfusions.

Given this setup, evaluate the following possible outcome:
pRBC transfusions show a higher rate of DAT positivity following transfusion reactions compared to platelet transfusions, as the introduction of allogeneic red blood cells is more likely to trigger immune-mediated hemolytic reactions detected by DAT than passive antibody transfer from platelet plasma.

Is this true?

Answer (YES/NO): NO